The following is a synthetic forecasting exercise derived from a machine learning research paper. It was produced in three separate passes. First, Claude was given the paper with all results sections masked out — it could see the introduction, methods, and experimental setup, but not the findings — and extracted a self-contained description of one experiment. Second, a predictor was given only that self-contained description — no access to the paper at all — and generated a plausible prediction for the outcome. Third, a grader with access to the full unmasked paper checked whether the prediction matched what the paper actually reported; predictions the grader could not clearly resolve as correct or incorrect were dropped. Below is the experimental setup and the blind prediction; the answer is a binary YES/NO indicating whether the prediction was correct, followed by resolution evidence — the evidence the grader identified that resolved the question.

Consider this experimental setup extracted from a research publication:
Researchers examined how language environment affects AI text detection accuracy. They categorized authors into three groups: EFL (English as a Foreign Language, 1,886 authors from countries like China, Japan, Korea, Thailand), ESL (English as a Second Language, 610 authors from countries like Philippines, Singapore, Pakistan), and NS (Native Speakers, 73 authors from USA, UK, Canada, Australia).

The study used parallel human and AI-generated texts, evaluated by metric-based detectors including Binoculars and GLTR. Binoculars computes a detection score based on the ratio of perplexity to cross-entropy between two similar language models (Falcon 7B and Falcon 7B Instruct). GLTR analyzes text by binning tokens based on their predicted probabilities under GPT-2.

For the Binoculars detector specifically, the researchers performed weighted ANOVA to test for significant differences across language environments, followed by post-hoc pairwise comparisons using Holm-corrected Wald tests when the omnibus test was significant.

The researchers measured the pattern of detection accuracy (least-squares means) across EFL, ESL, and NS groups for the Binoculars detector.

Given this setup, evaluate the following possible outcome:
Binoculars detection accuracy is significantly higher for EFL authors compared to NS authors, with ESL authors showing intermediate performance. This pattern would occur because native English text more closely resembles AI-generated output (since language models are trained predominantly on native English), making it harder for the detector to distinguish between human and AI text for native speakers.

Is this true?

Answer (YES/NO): YES